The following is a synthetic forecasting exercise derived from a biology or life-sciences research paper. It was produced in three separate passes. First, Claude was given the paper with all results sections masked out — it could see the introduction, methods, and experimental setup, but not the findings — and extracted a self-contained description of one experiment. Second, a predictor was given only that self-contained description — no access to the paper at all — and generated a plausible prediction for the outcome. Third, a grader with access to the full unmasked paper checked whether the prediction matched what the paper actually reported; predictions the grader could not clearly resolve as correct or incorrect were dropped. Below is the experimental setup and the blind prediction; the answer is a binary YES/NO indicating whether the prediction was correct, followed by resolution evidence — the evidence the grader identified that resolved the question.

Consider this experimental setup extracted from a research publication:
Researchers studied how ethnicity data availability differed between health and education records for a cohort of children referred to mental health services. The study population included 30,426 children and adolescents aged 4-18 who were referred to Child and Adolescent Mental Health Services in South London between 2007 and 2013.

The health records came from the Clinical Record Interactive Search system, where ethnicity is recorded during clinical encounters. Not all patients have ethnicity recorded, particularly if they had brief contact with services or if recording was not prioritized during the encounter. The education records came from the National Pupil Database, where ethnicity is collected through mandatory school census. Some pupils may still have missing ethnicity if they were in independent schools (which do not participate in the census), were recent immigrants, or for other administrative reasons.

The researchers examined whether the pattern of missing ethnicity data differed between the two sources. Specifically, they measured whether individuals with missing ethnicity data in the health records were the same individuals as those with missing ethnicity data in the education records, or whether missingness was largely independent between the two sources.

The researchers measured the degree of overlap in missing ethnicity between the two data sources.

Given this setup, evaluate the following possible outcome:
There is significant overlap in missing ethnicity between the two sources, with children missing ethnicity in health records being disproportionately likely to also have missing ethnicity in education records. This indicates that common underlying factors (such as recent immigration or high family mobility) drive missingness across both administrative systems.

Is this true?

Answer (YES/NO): NO